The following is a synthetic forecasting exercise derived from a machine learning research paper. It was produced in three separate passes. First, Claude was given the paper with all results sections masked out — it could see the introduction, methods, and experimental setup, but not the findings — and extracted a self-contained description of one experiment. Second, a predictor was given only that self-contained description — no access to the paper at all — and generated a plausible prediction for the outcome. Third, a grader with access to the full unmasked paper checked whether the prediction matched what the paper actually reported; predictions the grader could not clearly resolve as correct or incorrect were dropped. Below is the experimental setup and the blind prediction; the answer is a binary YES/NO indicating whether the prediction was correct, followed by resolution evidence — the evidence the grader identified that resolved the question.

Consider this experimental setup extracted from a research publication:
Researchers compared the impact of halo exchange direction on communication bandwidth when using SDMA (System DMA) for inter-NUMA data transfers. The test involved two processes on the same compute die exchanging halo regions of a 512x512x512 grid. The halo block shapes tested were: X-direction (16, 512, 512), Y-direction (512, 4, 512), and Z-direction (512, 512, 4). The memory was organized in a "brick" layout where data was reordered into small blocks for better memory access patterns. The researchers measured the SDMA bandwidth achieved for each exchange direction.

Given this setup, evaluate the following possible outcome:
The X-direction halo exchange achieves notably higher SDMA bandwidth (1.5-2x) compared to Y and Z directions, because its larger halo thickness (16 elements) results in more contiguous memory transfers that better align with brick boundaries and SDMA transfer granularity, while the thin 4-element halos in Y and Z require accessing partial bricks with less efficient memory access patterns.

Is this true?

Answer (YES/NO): NO